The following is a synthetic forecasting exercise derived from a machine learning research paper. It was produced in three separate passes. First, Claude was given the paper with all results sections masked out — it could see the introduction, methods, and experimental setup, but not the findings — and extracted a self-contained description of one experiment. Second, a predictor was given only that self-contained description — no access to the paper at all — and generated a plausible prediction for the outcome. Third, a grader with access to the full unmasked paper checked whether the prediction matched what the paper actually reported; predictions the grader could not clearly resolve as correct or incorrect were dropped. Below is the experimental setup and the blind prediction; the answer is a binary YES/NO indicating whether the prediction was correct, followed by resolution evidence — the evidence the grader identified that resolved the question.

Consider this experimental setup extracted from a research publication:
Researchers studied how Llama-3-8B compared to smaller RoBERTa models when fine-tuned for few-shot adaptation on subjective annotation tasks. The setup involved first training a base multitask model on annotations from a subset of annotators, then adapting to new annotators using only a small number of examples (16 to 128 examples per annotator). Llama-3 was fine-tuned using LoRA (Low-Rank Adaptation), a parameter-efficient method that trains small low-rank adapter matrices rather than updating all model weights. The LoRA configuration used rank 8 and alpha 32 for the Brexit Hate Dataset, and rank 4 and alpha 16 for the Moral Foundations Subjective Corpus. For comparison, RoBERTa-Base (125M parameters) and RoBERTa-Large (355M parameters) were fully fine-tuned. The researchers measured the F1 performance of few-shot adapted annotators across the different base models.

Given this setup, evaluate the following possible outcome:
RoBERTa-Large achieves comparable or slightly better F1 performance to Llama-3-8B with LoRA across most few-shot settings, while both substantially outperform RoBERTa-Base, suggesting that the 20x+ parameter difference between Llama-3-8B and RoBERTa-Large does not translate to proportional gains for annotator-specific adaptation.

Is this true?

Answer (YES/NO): NO